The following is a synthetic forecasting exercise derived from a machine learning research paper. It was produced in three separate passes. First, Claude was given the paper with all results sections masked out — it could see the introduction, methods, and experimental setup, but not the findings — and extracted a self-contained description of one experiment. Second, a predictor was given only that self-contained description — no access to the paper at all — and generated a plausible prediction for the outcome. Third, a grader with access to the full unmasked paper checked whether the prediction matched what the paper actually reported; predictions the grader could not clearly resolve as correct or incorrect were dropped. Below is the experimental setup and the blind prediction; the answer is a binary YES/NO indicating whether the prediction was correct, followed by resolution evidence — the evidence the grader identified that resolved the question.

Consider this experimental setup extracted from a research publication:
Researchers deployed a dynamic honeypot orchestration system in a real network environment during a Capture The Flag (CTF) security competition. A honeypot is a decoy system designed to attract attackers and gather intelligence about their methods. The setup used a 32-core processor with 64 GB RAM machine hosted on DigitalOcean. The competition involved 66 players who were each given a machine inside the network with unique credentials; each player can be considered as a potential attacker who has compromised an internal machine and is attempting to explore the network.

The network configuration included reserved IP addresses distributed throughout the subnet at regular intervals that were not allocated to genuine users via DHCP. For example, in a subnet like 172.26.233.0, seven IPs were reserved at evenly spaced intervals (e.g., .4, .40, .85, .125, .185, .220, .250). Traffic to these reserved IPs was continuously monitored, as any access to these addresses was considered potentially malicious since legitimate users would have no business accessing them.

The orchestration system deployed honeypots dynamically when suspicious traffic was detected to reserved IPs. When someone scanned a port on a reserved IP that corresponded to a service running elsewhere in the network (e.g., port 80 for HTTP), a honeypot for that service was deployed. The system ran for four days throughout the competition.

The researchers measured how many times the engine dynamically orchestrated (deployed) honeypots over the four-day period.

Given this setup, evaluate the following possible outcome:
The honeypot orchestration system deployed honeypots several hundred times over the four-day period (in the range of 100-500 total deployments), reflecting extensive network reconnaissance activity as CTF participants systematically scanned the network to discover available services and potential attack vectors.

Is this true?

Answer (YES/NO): NO